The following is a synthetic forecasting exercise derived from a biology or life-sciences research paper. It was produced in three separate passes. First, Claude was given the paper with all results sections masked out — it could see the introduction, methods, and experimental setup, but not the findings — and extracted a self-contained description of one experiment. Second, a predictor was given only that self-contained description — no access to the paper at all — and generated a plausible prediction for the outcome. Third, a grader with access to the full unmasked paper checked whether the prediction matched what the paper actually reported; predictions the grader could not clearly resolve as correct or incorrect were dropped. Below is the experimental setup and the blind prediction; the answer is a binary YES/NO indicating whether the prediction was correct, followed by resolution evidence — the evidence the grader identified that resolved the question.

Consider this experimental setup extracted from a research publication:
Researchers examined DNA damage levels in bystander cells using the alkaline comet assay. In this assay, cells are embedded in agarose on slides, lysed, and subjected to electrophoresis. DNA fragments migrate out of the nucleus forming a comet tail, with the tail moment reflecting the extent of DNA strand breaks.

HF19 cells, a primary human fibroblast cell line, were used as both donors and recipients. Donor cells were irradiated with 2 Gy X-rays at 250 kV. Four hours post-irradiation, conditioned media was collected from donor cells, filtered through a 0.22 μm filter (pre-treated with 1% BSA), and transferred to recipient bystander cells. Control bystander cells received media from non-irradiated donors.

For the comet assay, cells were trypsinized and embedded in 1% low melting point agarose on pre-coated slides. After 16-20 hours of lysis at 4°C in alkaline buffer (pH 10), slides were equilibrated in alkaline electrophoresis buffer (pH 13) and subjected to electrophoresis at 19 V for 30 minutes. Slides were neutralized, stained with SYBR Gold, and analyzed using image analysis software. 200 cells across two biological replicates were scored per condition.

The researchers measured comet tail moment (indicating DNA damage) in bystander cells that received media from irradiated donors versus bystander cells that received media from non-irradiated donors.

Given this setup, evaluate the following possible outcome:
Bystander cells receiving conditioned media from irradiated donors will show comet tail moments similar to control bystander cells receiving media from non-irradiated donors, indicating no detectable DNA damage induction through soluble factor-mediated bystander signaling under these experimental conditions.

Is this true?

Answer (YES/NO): NO